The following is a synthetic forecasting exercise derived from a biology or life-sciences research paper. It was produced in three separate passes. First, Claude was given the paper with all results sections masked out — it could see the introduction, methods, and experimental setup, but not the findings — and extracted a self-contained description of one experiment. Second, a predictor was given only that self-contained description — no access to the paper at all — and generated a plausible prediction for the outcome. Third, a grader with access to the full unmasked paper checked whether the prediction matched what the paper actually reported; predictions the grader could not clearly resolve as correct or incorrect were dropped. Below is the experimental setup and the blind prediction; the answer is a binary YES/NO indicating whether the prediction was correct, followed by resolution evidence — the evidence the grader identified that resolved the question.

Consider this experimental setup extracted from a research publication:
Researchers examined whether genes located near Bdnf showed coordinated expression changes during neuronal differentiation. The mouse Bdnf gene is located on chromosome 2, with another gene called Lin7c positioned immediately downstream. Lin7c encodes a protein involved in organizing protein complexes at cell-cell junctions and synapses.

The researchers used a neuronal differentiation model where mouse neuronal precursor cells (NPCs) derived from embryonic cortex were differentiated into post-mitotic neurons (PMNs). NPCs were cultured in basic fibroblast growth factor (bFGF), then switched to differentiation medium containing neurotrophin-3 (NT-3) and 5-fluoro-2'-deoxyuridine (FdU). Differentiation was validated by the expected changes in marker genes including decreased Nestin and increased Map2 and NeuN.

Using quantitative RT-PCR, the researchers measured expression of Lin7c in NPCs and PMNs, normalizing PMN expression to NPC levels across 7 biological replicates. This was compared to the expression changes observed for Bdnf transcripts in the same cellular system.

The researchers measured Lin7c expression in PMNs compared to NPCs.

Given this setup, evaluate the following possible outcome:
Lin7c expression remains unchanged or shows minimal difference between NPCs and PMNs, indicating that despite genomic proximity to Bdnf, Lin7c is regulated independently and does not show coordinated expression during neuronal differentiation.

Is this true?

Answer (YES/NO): NO